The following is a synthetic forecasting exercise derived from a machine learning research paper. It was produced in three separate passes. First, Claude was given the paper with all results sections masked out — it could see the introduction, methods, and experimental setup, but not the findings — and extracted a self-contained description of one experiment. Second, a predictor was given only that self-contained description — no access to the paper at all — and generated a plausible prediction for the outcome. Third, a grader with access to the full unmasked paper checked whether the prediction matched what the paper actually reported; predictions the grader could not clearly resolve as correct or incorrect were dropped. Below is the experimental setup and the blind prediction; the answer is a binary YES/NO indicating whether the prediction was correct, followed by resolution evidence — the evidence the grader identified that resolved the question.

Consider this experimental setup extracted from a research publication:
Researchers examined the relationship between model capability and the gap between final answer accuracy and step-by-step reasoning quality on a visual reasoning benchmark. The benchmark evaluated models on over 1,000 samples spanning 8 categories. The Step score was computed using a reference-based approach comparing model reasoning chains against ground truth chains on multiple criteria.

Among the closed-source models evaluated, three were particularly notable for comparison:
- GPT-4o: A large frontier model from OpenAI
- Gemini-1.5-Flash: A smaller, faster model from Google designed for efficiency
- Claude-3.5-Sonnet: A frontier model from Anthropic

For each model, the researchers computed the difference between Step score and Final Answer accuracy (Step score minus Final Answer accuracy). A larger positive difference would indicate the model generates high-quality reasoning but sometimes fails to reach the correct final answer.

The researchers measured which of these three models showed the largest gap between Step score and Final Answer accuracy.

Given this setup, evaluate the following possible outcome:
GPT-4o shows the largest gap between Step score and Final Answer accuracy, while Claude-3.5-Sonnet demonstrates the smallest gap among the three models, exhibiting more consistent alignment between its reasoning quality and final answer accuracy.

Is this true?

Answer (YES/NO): YES